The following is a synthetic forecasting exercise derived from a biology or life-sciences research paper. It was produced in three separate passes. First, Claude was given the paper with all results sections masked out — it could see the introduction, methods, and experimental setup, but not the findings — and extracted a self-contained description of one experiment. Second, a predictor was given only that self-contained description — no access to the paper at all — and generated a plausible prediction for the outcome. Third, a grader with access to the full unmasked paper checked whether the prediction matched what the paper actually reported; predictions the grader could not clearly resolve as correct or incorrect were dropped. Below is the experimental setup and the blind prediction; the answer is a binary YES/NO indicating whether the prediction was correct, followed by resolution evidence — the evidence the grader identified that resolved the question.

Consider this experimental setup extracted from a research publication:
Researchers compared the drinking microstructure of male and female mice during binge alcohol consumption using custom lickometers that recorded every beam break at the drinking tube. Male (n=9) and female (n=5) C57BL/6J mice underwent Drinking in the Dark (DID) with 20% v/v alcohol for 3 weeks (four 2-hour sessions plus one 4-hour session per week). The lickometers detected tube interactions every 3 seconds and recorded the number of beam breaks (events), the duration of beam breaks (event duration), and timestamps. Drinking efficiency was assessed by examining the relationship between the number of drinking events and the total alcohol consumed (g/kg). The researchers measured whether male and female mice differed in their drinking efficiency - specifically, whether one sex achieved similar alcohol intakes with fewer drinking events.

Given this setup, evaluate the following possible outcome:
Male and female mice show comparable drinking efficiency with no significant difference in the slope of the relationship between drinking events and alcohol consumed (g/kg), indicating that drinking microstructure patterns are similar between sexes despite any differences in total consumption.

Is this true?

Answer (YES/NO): NO